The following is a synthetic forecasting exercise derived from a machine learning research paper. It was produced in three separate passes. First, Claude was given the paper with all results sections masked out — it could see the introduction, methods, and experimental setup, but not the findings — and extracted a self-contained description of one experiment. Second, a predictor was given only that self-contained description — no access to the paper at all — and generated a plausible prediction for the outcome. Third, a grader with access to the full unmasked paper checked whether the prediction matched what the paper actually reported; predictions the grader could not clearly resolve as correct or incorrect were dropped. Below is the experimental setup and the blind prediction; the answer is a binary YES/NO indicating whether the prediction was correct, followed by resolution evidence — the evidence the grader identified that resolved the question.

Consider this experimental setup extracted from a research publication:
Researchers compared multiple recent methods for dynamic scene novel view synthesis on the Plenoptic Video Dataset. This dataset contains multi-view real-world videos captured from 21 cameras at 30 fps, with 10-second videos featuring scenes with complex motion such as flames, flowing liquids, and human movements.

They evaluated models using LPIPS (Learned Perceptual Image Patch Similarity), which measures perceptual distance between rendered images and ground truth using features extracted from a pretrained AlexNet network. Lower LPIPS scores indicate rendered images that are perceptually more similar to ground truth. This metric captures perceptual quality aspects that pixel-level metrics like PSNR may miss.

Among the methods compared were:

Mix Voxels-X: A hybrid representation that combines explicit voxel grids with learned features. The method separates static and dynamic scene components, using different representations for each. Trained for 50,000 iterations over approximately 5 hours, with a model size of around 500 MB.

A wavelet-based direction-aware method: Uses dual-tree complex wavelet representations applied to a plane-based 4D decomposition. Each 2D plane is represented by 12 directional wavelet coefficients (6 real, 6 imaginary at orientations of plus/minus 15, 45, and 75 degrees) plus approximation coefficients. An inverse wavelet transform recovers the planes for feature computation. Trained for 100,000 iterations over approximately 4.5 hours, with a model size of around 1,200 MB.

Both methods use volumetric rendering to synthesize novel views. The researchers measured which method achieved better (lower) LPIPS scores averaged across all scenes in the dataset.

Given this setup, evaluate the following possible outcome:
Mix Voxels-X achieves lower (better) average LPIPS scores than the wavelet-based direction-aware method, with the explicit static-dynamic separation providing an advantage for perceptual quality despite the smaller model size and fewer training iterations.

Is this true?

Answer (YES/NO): YES